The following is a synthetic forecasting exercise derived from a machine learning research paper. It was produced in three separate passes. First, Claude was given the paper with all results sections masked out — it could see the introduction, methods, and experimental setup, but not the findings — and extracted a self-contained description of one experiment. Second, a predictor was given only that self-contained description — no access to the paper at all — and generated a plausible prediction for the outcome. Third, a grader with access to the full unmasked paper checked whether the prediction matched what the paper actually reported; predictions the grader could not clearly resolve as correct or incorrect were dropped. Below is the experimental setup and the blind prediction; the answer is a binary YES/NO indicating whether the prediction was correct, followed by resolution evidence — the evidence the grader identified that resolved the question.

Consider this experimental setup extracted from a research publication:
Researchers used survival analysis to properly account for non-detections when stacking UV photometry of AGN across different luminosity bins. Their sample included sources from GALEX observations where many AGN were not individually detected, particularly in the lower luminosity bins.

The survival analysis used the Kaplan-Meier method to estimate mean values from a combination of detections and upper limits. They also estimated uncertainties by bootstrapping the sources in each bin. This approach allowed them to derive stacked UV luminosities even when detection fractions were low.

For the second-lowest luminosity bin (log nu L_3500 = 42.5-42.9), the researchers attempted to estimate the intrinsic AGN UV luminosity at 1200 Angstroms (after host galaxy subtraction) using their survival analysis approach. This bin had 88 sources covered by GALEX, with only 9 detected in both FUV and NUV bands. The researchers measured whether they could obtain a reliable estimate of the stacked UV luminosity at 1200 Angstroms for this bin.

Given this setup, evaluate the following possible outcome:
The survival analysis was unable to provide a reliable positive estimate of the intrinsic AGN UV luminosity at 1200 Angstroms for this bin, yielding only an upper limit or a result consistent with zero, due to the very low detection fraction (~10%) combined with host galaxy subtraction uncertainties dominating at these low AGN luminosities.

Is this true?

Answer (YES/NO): YES